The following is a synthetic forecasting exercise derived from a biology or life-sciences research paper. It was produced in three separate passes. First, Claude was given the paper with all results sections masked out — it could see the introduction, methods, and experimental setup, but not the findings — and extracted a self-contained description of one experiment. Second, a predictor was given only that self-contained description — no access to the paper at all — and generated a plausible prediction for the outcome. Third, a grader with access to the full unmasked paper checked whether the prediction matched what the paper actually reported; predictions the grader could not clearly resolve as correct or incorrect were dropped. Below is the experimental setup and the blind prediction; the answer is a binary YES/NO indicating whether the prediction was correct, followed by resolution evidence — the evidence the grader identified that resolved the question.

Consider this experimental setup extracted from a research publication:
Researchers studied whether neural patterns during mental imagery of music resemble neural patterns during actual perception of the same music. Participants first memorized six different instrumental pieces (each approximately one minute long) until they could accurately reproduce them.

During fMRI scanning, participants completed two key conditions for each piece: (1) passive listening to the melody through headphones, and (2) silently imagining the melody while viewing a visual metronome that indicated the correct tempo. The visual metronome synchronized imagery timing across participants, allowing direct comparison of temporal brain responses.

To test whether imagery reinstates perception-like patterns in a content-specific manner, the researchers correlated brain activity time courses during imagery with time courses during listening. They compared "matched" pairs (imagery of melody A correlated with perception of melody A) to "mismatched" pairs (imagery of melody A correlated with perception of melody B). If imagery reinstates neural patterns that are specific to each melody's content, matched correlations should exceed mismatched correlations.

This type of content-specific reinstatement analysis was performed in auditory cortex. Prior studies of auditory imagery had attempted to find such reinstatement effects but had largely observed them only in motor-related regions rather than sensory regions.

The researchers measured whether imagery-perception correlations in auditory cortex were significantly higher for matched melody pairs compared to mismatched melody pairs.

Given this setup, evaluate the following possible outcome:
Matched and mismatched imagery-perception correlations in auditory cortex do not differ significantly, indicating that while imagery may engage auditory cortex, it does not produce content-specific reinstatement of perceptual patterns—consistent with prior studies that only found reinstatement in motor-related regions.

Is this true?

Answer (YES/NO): NO